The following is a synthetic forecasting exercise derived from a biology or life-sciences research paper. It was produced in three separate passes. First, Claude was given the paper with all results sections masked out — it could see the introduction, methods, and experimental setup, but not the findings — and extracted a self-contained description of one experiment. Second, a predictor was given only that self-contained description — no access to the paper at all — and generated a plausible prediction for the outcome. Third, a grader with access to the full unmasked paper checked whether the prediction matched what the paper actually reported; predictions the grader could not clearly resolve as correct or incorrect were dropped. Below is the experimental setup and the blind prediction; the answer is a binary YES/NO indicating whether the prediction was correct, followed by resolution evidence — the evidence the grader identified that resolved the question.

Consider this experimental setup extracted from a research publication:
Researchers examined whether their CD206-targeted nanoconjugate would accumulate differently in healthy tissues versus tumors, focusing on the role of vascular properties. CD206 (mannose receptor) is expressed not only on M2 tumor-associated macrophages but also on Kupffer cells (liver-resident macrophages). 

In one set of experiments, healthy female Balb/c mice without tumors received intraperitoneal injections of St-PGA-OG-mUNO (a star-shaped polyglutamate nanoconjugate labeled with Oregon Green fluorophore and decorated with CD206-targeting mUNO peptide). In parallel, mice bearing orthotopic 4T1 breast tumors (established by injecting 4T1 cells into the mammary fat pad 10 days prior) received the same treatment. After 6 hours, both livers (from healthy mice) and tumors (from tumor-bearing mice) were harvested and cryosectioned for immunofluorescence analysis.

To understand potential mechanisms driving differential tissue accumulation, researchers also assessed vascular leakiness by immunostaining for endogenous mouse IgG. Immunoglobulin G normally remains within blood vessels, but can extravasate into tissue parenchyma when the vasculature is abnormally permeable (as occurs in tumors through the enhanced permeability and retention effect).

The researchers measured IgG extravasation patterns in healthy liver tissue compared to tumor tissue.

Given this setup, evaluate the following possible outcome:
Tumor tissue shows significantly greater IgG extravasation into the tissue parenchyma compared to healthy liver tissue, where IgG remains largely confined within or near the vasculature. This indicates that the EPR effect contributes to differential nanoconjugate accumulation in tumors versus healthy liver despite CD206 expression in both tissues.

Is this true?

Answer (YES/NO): YES